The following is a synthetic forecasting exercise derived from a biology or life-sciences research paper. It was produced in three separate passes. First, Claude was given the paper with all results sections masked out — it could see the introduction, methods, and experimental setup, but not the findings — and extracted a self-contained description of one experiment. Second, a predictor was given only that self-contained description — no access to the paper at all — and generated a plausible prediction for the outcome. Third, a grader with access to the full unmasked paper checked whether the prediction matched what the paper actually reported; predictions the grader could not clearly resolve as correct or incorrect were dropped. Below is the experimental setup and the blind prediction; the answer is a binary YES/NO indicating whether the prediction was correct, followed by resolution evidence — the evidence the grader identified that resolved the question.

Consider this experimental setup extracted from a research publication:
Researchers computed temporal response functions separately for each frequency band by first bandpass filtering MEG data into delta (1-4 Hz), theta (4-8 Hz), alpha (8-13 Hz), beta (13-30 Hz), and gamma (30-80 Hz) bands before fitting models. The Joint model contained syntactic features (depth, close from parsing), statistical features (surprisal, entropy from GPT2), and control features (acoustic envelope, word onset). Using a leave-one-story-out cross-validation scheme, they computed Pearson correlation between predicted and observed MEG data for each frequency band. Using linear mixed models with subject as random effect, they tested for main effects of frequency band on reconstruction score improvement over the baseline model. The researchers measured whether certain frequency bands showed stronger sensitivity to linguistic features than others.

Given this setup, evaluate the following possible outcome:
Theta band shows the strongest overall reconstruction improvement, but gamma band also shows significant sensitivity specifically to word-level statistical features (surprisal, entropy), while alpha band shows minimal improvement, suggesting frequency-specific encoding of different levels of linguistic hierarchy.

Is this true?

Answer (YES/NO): NO